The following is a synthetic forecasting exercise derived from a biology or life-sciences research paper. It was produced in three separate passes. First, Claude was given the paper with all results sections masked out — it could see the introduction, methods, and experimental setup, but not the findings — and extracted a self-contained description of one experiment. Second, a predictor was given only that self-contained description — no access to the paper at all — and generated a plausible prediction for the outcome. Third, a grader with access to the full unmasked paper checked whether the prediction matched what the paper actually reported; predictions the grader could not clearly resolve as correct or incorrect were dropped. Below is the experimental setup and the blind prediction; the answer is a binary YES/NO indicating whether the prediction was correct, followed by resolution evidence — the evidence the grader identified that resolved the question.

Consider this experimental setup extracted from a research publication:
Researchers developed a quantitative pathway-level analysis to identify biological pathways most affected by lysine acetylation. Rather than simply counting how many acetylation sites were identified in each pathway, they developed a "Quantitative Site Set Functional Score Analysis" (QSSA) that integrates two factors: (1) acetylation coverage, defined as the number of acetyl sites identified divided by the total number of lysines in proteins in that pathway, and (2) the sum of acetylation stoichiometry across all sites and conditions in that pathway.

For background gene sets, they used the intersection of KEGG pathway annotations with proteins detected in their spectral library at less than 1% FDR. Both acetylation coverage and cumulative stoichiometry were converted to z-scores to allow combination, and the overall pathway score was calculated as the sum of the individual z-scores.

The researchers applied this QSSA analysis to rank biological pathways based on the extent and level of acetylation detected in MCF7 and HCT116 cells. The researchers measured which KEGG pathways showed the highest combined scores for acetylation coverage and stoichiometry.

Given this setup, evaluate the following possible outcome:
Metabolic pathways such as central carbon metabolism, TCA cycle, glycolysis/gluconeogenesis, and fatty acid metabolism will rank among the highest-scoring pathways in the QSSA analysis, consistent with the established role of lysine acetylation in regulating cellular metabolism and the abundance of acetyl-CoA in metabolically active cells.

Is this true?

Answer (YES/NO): YES